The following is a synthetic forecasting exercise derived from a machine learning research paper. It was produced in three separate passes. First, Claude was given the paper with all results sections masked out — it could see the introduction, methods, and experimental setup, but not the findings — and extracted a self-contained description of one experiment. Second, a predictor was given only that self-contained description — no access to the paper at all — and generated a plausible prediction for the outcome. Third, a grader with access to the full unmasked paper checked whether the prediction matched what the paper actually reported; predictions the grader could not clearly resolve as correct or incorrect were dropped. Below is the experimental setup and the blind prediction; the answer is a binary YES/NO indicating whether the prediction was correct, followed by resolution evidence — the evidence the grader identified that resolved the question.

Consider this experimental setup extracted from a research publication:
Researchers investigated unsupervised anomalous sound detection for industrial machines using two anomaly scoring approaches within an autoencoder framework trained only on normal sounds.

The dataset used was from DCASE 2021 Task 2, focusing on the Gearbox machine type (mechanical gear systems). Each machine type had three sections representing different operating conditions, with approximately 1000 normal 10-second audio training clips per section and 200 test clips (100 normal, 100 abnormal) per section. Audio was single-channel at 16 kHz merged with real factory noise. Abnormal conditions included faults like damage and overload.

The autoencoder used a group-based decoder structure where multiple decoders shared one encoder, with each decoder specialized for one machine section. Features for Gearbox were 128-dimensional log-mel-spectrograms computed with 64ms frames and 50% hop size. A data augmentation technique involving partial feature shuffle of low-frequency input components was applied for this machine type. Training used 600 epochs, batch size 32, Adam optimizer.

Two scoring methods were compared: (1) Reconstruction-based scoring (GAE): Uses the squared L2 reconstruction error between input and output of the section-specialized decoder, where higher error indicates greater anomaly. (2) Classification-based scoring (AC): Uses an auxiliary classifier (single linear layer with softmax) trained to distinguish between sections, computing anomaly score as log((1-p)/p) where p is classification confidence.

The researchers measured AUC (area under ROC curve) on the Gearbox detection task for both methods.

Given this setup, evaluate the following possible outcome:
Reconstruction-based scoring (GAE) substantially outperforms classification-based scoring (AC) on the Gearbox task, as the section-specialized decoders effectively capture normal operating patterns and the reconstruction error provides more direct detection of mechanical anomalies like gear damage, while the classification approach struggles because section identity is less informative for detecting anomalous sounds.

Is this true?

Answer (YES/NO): YES